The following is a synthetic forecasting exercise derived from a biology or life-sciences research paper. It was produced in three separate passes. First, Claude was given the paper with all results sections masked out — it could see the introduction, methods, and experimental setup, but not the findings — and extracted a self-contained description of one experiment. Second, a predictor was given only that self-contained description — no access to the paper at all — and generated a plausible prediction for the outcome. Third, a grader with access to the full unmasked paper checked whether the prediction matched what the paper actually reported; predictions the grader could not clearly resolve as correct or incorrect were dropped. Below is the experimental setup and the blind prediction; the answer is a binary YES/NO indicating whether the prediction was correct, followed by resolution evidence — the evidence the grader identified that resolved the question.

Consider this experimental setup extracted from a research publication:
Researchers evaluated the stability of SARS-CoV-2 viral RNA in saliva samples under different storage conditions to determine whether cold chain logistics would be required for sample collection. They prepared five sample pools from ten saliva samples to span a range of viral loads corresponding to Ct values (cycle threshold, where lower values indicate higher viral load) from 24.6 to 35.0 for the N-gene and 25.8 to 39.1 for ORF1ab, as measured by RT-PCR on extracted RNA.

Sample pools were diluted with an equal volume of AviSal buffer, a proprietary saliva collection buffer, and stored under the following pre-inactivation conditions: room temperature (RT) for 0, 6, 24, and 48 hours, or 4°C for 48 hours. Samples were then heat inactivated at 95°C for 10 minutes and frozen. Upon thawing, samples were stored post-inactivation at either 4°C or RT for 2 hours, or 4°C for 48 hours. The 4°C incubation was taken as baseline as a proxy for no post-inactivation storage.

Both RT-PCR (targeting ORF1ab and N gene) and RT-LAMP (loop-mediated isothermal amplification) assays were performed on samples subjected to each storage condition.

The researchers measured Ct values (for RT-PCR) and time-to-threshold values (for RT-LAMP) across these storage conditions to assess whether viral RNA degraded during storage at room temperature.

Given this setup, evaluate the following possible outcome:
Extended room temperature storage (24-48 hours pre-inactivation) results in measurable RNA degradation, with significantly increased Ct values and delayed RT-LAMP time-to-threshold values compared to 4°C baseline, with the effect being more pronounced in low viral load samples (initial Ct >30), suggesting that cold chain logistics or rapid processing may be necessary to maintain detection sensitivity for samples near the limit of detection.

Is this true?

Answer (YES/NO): NO